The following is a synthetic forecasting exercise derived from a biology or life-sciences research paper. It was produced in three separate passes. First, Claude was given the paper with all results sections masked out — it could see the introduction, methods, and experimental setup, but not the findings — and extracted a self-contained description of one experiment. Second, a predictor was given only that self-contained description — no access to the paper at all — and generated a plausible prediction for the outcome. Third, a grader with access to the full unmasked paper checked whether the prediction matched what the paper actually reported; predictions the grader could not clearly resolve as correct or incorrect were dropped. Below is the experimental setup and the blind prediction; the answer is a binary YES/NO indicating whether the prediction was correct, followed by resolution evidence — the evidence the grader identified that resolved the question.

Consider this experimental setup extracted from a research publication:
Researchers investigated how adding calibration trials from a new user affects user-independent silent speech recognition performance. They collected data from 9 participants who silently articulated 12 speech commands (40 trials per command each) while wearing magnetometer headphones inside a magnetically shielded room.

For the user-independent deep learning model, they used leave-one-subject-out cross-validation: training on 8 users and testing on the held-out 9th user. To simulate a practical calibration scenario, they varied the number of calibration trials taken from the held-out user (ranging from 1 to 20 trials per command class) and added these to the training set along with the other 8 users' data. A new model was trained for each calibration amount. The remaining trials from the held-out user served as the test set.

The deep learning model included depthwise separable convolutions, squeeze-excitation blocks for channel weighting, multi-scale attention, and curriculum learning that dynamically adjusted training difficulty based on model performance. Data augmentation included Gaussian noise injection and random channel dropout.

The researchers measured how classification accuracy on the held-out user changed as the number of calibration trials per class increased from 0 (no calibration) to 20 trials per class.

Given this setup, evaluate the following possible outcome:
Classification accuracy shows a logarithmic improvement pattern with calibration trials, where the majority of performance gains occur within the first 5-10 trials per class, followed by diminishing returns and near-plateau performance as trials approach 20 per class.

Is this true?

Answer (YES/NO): YES